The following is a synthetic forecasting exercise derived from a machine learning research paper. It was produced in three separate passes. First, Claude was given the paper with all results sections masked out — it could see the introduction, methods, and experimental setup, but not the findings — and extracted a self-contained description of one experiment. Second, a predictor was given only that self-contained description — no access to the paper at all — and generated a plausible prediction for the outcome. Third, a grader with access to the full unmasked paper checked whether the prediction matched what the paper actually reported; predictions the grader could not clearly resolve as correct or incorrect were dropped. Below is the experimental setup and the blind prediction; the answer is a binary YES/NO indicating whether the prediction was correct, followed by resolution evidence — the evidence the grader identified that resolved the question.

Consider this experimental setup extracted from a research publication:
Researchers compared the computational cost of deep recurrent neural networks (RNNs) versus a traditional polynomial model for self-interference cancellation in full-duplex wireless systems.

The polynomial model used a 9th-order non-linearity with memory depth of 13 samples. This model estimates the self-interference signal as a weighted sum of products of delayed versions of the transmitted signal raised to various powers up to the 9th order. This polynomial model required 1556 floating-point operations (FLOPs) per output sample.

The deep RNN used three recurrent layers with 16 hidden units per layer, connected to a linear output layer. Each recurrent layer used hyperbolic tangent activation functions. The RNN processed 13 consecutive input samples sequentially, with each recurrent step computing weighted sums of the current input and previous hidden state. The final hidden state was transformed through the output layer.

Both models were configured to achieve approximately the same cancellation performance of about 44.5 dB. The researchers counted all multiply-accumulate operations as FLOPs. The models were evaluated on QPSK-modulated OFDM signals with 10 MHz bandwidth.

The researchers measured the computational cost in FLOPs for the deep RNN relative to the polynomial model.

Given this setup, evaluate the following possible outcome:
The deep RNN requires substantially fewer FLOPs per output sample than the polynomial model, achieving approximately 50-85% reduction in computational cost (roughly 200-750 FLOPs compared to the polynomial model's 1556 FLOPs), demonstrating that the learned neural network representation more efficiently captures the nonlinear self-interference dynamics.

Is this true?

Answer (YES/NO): NO